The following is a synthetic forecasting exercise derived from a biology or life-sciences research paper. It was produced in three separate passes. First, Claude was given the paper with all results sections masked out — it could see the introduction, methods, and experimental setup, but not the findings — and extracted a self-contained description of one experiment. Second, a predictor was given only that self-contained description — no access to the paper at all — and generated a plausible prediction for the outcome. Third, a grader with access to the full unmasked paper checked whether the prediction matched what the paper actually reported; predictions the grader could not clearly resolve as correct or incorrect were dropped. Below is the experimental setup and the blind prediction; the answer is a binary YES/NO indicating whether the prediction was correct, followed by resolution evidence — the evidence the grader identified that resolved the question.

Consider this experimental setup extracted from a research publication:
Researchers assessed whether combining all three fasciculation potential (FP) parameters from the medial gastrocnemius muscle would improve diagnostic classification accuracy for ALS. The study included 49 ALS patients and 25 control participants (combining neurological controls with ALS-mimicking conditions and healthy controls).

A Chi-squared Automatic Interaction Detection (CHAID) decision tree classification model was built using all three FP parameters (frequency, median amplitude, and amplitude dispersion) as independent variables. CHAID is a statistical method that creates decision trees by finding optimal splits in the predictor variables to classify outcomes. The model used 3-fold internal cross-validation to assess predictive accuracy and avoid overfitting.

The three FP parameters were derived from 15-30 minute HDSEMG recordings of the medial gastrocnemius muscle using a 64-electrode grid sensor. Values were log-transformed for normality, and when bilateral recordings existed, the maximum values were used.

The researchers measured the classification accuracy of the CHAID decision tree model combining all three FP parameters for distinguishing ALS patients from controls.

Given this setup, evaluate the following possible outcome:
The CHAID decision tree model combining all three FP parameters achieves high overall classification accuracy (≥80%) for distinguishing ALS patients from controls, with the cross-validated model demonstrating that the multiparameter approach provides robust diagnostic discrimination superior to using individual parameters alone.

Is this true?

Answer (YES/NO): NO